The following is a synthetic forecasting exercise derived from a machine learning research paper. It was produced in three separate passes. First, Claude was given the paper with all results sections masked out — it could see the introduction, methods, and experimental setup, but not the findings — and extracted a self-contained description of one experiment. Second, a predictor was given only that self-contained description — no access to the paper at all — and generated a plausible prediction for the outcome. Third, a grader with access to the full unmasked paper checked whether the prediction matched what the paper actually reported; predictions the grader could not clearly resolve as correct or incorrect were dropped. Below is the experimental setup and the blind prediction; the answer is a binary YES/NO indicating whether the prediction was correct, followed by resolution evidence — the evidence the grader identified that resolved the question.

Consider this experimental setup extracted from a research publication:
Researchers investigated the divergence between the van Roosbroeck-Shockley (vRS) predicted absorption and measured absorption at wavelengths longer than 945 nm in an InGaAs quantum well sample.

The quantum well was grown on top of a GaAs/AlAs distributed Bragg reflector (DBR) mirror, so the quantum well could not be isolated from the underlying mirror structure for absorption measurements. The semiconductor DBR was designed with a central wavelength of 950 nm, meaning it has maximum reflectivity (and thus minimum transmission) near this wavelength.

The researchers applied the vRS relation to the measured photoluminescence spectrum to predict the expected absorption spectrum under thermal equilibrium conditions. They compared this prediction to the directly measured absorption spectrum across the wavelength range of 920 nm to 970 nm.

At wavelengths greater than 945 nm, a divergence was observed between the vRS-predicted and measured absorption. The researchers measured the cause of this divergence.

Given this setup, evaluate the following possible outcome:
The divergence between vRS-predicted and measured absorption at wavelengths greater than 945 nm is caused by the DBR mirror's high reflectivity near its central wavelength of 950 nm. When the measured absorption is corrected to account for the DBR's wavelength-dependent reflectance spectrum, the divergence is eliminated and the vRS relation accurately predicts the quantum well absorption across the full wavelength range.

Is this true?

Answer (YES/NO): NO